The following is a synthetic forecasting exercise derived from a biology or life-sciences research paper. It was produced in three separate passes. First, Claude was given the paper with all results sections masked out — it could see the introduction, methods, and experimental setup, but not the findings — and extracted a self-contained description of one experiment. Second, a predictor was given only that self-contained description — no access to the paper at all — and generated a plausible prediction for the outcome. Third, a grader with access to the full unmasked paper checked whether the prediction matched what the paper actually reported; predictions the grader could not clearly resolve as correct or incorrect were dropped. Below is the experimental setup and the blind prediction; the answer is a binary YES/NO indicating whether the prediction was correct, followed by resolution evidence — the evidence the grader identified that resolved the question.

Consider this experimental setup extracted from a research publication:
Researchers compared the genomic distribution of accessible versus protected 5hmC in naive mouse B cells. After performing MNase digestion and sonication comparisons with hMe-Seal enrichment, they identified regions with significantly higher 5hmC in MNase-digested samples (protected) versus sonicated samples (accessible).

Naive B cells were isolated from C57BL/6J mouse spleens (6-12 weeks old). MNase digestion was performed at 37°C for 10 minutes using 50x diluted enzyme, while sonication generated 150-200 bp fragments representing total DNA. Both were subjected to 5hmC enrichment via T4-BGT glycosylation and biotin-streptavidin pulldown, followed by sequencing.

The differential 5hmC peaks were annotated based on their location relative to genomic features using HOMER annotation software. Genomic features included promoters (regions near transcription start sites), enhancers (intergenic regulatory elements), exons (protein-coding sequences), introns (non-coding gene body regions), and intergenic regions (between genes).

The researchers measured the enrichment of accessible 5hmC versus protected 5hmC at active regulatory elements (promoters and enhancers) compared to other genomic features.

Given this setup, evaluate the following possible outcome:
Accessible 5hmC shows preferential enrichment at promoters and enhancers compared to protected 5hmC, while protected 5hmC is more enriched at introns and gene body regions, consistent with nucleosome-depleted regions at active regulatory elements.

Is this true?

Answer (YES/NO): NO